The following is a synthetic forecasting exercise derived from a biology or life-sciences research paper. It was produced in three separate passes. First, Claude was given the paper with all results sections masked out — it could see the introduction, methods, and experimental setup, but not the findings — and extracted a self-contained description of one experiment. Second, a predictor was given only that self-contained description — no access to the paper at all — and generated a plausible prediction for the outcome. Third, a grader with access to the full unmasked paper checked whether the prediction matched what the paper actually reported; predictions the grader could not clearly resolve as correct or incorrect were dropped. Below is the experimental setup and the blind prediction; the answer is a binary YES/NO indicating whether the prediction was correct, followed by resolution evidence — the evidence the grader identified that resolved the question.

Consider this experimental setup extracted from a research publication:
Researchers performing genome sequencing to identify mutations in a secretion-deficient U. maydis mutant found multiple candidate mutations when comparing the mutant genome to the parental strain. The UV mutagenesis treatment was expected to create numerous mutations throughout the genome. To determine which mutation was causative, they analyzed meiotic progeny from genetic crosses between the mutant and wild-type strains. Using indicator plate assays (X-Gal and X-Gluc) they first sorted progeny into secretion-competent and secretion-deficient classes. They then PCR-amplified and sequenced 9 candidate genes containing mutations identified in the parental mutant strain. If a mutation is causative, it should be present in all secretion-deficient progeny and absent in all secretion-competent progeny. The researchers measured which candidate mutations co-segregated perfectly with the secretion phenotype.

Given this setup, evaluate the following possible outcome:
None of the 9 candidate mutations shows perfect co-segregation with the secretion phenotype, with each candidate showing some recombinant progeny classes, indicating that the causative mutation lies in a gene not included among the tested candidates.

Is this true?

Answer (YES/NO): NO